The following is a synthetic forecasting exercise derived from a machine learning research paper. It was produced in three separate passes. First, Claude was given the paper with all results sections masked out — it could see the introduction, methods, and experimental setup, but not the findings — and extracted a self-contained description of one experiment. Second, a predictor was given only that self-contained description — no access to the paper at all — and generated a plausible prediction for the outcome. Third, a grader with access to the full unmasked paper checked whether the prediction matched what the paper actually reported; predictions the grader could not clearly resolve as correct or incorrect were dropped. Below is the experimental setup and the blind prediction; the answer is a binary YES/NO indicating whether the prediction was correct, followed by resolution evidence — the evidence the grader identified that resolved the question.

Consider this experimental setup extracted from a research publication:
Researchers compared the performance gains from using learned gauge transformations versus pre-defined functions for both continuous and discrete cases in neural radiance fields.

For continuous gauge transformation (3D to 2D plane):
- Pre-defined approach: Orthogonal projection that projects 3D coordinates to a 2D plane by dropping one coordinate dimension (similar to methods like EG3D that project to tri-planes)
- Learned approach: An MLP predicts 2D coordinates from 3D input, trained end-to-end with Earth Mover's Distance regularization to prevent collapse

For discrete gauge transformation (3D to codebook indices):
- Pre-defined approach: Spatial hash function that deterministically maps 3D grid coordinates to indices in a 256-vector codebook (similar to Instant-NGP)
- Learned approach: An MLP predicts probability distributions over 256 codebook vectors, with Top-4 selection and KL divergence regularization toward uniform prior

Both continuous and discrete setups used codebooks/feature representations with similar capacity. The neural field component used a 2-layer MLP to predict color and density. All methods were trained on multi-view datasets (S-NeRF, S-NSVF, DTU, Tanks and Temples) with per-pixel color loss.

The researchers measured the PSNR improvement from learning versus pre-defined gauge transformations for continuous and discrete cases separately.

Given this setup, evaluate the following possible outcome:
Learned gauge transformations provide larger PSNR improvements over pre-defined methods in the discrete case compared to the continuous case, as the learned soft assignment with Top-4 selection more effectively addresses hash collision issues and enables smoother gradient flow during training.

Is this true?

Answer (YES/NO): NO